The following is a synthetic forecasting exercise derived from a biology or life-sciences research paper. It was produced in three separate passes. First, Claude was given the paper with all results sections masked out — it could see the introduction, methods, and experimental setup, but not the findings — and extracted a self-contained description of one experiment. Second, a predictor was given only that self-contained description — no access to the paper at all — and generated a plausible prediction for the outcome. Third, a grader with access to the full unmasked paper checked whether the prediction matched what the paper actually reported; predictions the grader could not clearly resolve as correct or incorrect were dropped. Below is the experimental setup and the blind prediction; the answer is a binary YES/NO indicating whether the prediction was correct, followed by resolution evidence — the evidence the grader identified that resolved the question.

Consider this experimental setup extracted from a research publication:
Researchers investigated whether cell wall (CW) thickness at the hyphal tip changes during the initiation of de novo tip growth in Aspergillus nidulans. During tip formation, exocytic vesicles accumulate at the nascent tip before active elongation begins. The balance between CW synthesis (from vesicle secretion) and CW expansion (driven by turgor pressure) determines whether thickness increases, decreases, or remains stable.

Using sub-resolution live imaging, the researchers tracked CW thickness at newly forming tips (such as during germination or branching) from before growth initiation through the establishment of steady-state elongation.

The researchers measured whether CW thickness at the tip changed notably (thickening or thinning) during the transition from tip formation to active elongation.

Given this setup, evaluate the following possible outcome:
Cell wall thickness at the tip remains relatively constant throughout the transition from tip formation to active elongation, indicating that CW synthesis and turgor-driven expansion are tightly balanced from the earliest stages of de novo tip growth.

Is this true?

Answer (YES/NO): YES